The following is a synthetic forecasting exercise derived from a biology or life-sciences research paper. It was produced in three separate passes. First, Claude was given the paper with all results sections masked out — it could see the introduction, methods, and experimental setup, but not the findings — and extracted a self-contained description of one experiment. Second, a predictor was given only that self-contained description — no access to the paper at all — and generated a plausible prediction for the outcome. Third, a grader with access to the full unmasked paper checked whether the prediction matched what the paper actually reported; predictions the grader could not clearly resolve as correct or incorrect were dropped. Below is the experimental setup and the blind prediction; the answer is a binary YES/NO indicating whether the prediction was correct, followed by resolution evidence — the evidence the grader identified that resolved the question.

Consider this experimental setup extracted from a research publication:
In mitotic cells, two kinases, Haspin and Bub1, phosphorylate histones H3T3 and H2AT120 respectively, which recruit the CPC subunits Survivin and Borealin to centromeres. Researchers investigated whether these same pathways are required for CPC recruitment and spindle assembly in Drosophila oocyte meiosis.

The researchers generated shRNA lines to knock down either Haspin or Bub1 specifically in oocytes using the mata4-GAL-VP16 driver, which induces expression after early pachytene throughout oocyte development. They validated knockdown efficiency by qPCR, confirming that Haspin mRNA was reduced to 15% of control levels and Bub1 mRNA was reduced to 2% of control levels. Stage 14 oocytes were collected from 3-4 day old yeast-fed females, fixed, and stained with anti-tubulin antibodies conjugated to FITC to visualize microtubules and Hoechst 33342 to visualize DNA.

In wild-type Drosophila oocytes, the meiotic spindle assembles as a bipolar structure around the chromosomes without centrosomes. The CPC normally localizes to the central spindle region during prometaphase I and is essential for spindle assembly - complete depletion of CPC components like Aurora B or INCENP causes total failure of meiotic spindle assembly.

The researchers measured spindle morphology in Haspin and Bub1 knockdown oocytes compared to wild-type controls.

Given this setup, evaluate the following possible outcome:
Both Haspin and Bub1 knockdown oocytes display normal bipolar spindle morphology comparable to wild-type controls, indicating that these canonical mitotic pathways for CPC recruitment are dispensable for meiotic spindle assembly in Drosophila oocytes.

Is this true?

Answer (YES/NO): YES